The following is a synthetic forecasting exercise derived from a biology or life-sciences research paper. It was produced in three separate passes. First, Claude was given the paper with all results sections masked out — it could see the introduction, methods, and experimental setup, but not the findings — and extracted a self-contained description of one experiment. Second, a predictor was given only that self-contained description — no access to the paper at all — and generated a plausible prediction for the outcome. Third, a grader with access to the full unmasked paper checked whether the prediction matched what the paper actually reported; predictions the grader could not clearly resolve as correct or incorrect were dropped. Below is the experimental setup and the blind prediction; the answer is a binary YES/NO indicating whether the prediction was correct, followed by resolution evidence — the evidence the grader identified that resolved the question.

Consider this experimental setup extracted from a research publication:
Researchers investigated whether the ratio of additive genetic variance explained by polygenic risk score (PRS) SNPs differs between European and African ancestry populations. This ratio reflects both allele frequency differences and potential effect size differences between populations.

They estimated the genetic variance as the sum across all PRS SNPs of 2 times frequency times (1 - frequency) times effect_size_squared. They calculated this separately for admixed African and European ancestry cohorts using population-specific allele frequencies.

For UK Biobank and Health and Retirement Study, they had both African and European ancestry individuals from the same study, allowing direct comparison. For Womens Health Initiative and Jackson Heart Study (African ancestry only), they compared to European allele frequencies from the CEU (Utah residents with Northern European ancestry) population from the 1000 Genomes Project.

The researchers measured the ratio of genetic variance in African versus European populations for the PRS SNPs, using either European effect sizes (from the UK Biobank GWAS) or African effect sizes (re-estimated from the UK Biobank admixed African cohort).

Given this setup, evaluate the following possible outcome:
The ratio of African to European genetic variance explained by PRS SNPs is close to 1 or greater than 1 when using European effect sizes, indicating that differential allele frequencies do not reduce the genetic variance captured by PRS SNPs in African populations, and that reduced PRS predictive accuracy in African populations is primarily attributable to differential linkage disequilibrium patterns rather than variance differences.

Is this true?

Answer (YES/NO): NO